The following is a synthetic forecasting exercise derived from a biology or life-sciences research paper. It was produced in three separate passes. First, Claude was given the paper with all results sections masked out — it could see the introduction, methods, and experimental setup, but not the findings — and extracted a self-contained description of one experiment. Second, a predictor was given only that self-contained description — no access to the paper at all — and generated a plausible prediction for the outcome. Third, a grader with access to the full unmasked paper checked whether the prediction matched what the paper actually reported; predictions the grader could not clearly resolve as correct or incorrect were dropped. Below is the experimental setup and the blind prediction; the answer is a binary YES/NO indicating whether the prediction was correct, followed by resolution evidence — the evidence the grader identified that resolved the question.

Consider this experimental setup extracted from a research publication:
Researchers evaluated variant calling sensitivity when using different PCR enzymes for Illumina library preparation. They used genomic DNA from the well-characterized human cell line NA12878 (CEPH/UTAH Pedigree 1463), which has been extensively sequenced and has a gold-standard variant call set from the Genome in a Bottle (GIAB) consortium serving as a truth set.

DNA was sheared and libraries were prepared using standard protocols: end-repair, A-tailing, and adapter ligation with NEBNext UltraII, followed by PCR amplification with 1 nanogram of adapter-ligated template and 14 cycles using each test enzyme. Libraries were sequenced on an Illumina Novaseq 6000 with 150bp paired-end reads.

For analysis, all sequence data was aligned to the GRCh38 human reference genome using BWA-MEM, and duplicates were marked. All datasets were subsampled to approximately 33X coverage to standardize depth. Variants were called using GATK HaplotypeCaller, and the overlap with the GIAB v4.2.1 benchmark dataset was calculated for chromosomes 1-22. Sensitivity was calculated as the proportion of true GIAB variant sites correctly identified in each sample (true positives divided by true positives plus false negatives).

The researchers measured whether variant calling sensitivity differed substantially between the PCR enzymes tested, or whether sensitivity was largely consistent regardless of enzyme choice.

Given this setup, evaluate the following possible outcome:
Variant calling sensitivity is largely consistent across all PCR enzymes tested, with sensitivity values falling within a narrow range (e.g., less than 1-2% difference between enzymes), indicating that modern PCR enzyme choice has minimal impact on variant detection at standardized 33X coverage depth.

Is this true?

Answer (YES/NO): NO